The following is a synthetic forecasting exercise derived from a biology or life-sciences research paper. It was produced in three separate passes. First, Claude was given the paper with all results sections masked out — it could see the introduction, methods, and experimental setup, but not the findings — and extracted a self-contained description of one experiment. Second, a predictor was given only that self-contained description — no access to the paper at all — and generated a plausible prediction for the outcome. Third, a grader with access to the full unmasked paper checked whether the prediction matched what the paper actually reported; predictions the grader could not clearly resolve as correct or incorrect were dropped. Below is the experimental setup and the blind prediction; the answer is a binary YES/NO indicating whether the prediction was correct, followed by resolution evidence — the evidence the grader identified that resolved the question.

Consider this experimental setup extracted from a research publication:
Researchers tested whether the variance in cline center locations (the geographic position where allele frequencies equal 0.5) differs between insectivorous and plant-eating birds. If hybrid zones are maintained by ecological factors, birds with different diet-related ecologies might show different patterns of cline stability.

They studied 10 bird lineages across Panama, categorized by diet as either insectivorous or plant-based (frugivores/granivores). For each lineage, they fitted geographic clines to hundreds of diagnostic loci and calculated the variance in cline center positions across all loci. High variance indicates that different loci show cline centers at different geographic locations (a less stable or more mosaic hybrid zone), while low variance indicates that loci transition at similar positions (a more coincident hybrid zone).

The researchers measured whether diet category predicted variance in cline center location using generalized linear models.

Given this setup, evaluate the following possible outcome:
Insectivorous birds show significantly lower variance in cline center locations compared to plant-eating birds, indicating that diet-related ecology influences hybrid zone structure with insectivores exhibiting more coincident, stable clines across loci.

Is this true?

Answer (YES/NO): NO